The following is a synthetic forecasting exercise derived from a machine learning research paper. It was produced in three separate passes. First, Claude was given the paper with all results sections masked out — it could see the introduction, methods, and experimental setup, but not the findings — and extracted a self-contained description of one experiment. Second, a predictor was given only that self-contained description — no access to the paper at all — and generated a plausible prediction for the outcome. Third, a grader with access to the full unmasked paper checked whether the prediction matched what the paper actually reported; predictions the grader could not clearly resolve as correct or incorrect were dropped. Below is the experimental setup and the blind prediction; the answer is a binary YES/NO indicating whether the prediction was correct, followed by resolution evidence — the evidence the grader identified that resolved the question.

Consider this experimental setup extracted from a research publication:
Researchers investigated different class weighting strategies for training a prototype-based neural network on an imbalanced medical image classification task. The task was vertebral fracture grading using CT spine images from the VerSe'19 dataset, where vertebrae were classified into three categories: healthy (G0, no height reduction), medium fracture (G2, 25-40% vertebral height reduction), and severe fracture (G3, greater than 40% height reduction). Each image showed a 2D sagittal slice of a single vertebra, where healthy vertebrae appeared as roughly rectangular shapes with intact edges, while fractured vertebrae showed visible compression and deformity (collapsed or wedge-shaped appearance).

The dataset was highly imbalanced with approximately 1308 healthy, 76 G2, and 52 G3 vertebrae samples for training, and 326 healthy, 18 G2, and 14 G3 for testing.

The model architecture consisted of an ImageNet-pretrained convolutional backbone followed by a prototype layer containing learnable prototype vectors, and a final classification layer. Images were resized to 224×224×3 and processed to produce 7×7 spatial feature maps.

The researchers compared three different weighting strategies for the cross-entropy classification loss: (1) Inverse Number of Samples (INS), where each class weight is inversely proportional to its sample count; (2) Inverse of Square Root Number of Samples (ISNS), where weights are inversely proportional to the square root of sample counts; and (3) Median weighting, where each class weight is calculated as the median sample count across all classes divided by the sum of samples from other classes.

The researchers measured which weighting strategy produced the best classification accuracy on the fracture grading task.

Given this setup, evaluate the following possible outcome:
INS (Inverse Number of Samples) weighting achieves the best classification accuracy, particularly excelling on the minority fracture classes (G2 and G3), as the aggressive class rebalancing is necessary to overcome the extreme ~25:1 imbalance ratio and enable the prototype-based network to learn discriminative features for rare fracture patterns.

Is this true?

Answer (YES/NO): NO